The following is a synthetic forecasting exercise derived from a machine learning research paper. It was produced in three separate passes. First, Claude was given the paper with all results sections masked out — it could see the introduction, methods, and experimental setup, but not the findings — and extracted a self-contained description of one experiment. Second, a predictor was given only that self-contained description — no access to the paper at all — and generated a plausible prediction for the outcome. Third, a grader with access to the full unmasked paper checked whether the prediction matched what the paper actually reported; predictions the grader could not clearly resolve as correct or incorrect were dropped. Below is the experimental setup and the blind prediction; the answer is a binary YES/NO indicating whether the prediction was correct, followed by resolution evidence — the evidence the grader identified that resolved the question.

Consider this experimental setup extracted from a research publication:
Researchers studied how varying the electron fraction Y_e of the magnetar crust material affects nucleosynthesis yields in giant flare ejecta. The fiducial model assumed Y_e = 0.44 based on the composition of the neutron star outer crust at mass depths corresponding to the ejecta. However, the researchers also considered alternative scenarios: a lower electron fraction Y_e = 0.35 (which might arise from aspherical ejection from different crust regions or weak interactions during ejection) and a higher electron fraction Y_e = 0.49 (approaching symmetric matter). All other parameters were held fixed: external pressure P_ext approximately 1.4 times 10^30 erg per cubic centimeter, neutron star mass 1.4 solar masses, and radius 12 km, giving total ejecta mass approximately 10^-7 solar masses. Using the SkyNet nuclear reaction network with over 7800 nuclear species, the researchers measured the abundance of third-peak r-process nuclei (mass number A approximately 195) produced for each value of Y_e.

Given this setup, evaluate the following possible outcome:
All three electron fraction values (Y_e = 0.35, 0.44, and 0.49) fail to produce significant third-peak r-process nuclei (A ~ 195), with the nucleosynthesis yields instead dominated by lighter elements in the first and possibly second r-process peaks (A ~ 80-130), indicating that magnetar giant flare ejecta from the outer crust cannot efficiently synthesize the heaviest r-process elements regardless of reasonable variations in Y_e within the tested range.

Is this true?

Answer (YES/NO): NO